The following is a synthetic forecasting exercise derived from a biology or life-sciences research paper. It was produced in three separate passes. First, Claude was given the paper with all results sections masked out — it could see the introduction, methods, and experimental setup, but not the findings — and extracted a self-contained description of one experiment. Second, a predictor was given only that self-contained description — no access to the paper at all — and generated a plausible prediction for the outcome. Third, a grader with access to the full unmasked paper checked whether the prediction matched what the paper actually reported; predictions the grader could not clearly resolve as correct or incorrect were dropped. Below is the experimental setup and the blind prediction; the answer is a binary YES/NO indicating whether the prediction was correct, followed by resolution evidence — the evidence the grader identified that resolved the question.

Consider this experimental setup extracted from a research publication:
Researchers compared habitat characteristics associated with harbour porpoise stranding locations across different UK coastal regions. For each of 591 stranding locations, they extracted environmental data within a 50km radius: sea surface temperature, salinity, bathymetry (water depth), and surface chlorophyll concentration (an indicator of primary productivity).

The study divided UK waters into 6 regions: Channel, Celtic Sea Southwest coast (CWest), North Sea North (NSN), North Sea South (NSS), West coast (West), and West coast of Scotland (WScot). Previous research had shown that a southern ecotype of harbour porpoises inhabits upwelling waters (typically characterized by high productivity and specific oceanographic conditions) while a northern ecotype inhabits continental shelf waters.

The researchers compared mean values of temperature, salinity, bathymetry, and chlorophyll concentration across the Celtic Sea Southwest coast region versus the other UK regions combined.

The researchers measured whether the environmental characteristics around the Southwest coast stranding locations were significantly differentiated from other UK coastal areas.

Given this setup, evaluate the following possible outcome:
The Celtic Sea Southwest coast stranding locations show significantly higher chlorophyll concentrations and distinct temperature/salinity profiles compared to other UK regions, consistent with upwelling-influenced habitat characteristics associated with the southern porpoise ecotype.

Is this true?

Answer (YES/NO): NO